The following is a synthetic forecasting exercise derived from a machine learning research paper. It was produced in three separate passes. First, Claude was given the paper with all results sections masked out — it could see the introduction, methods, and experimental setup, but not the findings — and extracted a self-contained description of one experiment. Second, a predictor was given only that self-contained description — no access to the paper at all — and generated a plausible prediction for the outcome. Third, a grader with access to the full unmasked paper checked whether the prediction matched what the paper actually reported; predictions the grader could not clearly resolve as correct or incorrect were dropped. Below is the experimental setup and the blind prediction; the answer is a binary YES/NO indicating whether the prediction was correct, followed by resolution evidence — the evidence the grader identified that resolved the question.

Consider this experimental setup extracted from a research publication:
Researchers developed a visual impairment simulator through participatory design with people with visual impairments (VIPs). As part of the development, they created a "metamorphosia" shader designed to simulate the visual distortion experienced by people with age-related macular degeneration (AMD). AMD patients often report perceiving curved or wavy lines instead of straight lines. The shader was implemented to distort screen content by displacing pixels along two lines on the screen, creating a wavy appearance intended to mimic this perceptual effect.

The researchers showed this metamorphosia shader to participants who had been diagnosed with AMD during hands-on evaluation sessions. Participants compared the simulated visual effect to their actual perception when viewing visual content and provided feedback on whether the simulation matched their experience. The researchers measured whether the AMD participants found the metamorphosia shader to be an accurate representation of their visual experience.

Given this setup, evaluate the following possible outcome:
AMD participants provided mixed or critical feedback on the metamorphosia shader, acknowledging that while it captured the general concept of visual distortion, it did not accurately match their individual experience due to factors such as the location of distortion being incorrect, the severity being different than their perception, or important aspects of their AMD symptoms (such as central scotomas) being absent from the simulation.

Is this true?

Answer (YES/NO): NO